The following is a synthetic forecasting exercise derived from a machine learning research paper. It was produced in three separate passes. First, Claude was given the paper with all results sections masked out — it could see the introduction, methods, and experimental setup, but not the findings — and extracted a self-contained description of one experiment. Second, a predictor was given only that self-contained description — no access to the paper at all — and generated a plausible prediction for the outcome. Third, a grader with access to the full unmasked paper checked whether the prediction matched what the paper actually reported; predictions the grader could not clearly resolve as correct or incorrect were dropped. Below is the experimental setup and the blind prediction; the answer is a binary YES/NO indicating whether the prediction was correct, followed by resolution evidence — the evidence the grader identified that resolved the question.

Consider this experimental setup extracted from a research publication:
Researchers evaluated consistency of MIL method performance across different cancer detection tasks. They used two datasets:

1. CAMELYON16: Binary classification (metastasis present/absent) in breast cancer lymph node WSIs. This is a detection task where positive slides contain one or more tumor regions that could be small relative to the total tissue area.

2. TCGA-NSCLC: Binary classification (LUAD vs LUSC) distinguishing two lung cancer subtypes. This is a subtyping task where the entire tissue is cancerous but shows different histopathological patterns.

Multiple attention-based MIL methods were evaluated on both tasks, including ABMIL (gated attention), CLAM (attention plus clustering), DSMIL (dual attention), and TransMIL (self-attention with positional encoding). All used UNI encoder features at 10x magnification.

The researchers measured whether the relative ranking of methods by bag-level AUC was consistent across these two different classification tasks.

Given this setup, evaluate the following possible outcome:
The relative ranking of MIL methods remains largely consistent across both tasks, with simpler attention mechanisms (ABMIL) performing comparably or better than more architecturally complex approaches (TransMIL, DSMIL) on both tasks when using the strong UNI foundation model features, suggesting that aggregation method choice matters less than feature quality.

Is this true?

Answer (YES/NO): YES